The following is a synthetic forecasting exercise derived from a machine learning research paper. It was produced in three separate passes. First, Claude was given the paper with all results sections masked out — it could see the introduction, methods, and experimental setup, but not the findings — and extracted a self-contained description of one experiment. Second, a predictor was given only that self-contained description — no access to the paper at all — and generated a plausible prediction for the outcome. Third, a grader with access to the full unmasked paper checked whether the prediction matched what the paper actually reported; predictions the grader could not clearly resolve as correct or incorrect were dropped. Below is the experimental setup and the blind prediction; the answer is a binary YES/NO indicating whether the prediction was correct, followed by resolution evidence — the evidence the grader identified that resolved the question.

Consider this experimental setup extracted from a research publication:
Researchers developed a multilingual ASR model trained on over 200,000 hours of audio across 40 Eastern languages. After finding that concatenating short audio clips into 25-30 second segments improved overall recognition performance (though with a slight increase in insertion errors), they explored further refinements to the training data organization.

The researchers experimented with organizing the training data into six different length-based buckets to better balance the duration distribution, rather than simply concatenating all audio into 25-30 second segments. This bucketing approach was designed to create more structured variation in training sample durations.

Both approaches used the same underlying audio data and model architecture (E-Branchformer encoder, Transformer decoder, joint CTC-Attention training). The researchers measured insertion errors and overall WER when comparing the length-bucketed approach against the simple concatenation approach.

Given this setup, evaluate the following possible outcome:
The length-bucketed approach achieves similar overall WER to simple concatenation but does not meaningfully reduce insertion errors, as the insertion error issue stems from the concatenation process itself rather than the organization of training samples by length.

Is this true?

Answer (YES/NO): NO